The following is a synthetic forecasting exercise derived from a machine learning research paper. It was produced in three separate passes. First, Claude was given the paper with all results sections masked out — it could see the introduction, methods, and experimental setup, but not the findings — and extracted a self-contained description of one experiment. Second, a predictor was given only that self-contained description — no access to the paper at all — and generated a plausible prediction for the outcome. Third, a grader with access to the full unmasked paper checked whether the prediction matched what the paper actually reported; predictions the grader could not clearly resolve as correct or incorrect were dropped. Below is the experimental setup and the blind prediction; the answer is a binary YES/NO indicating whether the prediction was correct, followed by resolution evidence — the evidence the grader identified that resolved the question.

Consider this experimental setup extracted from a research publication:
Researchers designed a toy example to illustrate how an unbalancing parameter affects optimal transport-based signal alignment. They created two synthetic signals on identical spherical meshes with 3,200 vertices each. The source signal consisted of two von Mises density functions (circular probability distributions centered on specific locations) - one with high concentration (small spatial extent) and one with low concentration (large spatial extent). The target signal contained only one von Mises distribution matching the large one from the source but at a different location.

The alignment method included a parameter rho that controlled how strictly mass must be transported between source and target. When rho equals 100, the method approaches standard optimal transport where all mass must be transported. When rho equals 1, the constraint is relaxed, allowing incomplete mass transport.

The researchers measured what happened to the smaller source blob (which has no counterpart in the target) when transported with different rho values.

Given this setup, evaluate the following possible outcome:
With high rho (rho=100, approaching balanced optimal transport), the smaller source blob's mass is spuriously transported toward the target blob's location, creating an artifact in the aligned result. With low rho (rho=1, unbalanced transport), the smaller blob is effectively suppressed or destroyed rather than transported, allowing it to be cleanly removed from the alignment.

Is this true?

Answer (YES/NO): NO